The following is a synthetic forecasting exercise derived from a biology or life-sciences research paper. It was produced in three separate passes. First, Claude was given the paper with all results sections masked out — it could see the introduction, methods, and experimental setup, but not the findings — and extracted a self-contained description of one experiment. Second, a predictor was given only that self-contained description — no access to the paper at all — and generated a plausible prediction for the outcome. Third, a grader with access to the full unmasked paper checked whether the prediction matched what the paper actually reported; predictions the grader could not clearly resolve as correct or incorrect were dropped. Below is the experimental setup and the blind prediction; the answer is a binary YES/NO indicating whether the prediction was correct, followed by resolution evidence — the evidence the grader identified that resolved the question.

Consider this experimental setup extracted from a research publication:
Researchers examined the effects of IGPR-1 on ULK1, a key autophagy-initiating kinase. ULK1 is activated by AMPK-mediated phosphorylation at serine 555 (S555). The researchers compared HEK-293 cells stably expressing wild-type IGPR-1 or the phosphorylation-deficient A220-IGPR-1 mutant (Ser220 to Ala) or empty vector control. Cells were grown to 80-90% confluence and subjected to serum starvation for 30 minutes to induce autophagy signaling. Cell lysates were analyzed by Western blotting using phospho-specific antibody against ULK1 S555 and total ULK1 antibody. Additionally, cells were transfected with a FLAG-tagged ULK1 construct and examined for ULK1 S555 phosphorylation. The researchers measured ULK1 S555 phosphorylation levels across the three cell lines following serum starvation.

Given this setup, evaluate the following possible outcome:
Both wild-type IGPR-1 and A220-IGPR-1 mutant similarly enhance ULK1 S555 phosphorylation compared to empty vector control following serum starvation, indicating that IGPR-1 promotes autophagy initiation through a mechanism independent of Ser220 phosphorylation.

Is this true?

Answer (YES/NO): NO